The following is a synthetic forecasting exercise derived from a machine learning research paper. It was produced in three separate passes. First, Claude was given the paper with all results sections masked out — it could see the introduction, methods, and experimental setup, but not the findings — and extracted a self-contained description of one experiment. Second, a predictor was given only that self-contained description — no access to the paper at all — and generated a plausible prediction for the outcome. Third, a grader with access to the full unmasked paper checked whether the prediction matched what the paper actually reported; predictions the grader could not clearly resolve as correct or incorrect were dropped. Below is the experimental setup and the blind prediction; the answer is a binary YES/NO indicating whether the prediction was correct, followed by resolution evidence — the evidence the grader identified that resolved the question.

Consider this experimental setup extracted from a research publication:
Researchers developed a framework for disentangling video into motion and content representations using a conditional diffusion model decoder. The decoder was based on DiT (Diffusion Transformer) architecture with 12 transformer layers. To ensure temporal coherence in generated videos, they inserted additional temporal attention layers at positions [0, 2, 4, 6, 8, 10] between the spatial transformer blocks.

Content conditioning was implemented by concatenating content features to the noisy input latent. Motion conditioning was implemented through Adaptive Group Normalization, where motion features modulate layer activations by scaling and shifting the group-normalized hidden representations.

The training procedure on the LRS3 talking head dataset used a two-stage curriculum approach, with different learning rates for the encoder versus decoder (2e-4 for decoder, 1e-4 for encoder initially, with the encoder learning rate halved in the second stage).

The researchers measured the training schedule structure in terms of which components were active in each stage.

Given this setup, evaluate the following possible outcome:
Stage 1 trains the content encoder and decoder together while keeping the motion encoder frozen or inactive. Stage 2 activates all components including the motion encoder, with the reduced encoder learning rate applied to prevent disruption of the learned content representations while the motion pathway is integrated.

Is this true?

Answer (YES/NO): NO